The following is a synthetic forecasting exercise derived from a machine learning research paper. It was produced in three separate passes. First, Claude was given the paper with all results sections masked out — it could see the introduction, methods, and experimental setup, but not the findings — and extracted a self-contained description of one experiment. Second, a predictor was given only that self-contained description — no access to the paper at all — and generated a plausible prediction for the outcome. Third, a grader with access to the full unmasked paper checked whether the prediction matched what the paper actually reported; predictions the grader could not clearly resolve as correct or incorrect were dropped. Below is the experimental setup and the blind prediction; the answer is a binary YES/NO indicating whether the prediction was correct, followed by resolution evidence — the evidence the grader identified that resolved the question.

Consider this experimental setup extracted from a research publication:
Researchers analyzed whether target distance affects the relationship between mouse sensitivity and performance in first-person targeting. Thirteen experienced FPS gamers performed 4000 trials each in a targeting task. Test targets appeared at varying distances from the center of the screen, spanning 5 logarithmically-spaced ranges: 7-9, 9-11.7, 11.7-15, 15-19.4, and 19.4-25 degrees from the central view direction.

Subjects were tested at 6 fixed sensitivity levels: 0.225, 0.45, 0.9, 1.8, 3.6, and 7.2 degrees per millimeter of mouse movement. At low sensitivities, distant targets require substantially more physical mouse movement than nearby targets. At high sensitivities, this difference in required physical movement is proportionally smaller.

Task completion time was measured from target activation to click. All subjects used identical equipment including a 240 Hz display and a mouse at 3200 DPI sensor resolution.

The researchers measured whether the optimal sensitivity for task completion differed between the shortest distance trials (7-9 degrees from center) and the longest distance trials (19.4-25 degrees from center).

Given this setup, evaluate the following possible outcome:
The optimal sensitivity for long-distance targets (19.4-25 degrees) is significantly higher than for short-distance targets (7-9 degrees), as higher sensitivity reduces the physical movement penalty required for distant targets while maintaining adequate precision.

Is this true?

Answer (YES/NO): NO